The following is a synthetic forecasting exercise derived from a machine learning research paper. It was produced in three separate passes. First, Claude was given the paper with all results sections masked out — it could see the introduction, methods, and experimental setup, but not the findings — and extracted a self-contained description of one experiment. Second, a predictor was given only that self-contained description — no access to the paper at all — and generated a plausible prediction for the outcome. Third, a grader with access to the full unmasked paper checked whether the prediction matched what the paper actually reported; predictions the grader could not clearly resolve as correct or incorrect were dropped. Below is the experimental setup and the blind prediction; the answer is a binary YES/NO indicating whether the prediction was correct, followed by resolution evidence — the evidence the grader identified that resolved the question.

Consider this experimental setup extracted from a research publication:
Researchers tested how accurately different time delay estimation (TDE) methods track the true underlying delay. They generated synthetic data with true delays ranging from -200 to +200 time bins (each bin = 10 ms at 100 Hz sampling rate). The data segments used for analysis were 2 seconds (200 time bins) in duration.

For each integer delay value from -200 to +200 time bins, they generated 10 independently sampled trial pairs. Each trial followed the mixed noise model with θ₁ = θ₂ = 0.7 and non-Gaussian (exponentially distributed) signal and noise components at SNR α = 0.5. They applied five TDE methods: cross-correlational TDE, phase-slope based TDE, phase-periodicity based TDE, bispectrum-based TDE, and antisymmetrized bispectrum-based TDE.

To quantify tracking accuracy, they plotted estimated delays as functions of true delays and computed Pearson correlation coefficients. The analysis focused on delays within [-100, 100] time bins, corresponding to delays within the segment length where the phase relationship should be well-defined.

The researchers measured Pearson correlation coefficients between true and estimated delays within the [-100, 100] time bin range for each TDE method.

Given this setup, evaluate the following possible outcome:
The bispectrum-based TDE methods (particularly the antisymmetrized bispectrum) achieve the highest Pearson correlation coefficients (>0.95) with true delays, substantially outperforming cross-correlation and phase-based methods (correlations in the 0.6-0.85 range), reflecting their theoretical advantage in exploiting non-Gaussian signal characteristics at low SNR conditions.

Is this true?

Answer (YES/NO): NO